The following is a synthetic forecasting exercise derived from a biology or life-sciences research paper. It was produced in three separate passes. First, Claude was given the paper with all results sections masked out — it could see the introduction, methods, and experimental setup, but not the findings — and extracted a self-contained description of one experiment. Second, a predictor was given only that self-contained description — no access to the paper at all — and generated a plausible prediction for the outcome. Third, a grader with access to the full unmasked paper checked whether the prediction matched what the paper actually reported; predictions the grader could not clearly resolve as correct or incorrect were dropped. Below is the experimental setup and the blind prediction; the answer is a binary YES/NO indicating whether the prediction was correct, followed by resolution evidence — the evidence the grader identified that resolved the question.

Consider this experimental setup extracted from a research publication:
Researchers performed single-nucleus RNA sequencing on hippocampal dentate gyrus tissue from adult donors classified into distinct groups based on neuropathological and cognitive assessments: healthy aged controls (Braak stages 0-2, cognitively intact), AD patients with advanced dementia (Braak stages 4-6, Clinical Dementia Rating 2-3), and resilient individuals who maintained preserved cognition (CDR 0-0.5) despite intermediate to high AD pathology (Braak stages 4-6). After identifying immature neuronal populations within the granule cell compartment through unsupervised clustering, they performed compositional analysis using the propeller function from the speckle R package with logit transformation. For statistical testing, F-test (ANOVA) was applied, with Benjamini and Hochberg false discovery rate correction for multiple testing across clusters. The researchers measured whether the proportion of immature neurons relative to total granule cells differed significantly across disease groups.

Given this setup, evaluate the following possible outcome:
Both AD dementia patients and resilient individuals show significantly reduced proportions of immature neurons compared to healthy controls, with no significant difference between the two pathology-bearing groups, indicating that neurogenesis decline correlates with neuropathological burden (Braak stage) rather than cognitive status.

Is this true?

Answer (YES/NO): NO